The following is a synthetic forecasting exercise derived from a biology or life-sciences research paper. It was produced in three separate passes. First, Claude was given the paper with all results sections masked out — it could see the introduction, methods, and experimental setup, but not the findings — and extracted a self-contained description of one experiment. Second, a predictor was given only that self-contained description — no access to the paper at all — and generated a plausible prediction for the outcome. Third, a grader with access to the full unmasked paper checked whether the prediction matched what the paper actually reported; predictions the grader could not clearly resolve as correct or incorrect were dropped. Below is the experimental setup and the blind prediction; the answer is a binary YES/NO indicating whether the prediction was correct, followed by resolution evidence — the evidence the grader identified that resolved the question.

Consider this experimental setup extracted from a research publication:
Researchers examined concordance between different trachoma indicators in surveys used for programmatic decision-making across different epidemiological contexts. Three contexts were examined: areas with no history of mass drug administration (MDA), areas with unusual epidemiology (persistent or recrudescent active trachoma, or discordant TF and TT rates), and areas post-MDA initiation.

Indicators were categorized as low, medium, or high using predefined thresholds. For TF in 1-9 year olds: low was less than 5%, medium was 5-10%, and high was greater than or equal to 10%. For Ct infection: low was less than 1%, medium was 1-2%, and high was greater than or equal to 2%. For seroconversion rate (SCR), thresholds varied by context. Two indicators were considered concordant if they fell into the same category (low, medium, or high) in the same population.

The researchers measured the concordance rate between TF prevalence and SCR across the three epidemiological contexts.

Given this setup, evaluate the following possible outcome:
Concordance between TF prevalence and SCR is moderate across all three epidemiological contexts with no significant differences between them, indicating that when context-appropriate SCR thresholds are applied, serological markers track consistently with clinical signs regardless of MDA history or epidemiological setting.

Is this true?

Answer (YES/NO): NO